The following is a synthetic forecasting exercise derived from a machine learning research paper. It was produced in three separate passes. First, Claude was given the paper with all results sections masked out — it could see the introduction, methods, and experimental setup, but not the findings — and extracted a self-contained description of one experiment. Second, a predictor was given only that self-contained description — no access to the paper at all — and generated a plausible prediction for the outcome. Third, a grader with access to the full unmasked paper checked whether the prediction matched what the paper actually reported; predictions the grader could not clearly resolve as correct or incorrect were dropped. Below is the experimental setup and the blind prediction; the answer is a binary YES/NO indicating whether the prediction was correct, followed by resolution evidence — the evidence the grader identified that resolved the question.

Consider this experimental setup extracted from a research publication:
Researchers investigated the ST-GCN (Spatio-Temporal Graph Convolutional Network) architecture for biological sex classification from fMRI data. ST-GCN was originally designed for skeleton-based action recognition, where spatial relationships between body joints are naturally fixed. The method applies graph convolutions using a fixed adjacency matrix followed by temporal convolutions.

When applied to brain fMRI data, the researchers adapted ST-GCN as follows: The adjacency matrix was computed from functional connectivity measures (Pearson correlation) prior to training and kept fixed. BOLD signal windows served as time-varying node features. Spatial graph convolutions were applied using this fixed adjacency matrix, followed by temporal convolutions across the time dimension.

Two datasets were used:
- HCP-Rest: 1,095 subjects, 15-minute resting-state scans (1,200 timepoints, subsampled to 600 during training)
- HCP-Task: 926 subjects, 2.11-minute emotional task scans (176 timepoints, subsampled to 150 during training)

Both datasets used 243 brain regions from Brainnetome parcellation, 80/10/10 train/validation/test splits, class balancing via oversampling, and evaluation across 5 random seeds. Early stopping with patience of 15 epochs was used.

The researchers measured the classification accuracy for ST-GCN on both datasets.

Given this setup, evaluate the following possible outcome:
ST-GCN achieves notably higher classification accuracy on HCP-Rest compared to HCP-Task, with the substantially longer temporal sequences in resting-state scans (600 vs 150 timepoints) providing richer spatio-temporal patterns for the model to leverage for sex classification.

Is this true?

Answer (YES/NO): YES